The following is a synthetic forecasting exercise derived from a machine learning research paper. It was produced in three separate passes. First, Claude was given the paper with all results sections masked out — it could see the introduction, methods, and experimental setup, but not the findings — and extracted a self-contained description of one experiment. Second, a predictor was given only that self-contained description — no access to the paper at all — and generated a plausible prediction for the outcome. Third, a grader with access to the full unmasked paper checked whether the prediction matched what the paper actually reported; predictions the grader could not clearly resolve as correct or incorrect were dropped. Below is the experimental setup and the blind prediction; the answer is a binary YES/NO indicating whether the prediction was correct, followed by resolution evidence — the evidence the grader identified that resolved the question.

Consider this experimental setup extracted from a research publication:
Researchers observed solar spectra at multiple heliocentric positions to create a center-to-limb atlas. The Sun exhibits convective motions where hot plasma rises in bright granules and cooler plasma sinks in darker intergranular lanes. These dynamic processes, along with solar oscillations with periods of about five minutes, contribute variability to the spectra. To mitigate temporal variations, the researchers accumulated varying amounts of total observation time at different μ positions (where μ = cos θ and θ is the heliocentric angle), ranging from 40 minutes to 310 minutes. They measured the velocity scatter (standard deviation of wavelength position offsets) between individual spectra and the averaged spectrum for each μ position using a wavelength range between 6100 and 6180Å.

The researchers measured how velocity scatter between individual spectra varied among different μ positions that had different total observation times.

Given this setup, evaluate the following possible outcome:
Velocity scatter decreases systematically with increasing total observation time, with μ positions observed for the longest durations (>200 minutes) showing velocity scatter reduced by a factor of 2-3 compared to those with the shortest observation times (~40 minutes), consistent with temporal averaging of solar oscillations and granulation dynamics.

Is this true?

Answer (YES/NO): NO